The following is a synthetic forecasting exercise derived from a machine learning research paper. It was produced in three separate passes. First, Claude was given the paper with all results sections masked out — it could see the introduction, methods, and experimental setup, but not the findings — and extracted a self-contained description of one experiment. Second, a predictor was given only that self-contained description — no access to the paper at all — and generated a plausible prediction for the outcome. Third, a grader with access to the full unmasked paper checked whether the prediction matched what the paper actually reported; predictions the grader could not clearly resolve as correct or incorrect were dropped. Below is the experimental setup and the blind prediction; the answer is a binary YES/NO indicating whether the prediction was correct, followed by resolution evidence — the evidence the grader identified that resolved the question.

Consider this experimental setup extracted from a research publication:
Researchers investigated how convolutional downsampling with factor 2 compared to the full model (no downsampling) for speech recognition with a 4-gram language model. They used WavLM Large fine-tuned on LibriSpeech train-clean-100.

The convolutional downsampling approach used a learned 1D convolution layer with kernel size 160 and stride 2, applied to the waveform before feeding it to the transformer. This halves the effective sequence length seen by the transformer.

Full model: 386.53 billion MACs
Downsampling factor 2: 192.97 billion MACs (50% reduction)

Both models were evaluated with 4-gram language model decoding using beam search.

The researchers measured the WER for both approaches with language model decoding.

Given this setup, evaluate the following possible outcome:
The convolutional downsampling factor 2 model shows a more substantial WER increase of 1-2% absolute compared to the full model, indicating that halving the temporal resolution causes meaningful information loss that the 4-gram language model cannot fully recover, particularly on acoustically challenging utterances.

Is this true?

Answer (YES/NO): NO